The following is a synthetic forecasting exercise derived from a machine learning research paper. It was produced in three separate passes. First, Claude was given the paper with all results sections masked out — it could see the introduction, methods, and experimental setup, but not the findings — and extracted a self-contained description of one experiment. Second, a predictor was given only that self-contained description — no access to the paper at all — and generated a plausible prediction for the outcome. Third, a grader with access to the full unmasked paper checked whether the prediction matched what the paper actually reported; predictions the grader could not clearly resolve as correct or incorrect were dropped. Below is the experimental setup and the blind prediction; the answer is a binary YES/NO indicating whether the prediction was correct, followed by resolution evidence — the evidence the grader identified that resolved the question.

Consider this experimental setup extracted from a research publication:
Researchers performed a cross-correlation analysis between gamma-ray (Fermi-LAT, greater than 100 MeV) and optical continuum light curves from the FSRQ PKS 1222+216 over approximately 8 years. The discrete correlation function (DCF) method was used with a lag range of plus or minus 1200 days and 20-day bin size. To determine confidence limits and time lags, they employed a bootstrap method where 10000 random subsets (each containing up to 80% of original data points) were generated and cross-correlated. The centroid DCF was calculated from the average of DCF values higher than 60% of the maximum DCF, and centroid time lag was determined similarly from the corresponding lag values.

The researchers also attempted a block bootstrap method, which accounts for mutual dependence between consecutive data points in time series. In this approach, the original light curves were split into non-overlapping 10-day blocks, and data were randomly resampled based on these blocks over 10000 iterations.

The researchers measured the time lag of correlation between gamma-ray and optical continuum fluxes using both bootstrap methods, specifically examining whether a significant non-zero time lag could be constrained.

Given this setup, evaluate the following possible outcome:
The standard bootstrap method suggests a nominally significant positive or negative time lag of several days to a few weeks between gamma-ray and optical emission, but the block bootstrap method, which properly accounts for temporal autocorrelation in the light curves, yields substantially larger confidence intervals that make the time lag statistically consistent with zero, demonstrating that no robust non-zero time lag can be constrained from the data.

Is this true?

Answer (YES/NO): NO